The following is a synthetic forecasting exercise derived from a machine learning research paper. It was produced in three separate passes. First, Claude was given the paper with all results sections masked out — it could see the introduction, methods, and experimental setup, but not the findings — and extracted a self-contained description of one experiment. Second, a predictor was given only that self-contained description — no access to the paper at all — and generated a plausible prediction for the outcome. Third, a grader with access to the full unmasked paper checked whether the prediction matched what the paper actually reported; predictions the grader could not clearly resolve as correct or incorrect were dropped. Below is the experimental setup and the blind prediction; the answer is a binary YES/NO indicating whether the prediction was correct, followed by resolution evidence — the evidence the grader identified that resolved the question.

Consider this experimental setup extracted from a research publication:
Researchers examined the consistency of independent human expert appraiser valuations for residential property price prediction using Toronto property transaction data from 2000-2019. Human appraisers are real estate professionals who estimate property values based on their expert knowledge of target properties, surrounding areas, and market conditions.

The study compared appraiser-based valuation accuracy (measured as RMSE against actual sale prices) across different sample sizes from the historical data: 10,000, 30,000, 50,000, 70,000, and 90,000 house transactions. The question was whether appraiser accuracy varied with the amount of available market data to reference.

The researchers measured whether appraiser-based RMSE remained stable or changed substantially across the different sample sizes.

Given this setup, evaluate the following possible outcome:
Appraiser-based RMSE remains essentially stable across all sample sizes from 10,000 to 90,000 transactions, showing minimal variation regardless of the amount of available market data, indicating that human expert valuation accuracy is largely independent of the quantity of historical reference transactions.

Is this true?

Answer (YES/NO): YES